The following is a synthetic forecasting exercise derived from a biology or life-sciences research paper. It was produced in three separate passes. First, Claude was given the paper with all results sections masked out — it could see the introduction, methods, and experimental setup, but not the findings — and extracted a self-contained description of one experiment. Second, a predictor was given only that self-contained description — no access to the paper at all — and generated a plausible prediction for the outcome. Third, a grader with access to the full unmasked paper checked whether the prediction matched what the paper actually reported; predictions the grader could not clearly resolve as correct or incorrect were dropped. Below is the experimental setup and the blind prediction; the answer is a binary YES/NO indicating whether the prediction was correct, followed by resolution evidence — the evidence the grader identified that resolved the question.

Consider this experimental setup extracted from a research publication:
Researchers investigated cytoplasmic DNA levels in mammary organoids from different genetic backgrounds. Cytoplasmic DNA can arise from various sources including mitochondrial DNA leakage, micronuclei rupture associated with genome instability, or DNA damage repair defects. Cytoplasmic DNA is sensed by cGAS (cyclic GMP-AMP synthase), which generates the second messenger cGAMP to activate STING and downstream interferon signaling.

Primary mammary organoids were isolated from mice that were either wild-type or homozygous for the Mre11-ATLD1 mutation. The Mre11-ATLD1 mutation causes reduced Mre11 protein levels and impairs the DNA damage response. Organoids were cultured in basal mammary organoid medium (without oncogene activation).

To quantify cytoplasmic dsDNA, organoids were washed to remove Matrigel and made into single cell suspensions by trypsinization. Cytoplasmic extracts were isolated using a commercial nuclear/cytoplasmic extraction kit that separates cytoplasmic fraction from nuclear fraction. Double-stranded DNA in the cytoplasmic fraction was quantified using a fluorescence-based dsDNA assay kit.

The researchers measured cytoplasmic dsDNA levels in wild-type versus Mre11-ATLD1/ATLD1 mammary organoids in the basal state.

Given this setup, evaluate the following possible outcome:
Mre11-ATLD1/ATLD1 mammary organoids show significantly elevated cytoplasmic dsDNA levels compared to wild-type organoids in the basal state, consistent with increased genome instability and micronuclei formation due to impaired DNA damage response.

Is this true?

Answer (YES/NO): NO